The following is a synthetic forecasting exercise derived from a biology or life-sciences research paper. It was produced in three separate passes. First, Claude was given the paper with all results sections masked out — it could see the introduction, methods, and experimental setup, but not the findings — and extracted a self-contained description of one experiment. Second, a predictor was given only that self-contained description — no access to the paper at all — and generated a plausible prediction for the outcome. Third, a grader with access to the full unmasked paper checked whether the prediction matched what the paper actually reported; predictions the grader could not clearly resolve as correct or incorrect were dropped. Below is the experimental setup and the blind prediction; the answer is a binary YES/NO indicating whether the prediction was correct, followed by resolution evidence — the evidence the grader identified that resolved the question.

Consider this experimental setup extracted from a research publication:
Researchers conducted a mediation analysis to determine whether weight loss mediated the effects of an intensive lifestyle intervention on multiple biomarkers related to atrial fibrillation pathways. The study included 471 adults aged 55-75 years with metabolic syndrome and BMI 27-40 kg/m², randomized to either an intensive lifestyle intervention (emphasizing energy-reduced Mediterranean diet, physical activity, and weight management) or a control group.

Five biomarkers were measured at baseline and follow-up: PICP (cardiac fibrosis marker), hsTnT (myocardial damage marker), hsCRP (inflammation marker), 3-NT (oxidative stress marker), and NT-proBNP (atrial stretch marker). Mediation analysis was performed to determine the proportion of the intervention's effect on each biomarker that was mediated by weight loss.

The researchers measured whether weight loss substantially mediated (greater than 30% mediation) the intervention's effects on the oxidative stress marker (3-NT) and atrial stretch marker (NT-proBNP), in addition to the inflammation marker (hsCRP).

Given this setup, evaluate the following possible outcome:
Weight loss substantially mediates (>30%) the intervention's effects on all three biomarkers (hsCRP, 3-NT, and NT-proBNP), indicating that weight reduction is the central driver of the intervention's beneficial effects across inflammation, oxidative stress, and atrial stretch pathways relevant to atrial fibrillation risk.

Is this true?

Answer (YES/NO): NO